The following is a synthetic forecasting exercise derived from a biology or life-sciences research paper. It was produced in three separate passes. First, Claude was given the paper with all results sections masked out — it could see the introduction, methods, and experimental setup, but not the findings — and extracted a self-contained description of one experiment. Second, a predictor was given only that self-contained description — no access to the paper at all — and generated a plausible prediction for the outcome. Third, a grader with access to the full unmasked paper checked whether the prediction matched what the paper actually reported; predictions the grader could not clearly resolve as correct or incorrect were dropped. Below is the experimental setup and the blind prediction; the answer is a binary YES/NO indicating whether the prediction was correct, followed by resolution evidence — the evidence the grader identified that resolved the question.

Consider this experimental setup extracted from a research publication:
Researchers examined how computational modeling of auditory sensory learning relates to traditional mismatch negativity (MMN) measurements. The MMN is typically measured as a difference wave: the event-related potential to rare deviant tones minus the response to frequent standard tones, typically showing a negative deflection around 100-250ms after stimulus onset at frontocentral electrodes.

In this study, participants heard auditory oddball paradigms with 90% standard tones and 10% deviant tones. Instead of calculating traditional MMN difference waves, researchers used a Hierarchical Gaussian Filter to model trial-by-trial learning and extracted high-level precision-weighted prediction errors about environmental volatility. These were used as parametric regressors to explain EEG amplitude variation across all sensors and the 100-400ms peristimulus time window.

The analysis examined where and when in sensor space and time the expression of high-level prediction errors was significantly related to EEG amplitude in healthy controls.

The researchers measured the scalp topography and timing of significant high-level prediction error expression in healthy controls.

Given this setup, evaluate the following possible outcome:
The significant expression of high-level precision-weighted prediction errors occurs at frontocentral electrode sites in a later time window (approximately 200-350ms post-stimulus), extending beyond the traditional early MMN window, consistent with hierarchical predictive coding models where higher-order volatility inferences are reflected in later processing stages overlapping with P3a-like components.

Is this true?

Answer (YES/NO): NO